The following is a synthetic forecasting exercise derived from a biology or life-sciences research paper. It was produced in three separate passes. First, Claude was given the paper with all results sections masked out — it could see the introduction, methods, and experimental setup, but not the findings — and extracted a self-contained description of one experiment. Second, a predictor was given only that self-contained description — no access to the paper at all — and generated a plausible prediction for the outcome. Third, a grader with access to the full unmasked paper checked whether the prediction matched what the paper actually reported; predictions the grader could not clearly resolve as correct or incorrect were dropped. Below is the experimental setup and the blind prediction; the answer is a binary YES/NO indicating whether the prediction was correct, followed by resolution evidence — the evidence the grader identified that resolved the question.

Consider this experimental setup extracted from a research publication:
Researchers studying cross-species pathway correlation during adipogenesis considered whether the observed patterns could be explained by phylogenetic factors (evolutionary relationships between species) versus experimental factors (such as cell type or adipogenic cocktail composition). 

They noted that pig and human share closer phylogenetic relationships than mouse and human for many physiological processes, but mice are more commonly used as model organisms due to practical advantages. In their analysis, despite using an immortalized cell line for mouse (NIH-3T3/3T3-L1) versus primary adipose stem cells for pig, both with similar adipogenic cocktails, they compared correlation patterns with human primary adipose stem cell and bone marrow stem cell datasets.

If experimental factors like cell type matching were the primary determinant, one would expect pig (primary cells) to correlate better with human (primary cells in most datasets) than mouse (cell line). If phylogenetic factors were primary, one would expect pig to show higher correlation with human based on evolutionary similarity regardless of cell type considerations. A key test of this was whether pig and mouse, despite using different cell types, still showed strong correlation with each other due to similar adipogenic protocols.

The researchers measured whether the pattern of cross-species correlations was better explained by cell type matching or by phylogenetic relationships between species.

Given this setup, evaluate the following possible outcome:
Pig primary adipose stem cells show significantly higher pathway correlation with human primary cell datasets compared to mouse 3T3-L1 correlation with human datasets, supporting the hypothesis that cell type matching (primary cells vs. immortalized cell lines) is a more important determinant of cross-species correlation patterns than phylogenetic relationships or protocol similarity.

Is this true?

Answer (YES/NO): NO